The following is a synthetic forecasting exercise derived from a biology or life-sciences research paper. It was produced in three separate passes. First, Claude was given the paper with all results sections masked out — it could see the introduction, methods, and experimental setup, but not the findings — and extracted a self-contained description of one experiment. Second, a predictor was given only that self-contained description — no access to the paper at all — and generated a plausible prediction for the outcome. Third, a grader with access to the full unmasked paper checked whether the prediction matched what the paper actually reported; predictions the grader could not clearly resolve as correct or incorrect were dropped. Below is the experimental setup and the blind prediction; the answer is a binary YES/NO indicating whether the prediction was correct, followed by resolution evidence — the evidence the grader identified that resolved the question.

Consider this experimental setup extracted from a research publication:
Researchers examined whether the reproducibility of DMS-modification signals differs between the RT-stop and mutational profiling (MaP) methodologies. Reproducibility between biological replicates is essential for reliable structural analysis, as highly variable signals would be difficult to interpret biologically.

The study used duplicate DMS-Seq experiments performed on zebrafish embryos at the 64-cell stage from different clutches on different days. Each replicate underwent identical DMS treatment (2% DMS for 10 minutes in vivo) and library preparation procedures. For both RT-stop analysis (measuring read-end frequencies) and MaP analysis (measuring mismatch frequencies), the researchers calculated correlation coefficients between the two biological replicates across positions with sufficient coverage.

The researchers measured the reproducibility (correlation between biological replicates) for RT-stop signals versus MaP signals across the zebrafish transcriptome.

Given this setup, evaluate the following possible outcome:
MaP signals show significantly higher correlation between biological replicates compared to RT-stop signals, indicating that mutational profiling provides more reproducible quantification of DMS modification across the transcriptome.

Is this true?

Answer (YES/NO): NO